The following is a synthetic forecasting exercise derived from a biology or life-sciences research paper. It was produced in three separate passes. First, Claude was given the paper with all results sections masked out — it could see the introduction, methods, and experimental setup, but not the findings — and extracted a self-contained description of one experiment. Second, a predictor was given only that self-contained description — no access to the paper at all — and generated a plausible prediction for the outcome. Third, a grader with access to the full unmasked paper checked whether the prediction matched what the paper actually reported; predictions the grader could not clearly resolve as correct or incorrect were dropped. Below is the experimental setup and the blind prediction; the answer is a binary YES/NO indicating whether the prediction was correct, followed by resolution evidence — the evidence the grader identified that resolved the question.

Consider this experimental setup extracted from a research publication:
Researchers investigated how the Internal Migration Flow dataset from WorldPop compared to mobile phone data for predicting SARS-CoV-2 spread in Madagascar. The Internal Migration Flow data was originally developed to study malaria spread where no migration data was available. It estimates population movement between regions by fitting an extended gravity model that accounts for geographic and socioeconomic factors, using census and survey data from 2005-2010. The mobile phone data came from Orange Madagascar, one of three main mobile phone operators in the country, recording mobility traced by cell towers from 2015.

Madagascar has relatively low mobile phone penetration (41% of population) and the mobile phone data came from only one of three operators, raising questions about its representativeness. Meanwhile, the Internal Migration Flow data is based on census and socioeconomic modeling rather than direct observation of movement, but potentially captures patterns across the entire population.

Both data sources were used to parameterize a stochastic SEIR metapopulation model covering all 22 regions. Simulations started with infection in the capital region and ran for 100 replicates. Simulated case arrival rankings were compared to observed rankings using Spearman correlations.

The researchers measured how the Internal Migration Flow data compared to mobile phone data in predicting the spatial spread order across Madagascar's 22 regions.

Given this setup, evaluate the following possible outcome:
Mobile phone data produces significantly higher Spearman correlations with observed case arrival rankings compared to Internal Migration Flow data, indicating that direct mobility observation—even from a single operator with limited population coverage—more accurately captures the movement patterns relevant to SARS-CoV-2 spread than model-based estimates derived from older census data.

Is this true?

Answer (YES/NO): NO